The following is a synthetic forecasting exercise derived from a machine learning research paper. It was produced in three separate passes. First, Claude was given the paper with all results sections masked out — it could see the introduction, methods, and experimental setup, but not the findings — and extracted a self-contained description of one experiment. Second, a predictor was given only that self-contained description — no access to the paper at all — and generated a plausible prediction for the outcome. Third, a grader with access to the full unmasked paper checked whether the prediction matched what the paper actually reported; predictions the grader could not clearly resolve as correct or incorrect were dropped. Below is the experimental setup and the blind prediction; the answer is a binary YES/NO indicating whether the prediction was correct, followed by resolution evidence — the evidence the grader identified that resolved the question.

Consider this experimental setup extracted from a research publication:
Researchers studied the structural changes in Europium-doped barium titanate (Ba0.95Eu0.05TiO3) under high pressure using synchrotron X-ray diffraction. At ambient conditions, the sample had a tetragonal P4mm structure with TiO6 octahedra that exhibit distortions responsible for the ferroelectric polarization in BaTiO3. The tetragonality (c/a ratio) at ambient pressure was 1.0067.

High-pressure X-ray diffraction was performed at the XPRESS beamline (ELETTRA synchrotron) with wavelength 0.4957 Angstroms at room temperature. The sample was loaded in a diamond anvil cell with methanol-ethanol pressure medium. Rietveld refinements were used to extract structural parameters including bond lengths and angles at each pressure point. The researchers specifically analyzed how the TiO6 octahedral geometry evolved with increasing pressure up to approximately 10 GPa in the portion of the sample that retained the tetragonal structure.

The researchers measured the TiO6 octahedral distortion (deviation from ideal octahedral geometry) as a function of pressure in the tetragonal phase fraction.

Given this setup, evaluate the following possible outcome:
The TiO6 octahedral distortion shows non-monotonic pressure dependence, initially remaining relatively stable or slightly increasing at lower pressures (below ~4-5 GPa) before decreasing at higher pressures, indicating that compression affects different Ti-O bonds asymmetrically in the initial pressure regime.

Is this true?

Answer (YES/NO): NO